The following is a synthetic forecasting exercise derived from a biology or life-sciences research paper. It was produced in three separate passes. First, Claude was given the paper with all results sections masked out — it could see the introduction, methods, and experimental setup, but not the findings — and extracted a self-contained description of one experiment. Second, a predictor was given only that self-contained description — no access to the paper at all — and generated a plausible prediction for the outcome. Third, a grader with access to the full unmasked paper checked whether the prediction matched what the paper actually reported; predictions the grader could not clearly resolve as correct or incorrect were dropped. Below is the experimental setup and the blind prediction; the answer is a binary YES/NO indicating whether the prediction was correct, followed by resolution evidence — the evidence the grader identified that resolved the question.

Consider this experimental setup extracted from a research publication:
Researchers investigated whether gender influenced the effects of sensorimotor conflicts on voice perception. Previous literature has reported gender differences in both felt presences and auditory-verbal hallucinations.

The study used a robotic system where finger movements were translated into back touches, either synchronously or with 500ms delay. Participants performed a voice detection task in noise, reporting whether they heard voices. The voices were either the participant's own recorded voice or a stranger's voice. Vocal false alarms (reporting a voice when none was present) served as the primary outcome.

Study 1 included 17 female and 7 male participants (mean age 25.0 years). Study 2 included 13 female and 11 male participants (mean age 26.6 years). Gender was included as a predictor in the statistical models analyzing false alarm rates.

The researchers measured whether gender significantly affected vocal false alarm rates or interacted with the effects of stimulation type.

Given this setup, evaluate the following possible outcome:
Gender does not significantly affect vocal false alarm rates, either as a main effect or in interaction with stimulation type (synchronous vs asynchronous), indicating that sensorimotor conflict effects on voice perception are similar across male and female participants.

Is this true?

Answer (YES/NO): YES